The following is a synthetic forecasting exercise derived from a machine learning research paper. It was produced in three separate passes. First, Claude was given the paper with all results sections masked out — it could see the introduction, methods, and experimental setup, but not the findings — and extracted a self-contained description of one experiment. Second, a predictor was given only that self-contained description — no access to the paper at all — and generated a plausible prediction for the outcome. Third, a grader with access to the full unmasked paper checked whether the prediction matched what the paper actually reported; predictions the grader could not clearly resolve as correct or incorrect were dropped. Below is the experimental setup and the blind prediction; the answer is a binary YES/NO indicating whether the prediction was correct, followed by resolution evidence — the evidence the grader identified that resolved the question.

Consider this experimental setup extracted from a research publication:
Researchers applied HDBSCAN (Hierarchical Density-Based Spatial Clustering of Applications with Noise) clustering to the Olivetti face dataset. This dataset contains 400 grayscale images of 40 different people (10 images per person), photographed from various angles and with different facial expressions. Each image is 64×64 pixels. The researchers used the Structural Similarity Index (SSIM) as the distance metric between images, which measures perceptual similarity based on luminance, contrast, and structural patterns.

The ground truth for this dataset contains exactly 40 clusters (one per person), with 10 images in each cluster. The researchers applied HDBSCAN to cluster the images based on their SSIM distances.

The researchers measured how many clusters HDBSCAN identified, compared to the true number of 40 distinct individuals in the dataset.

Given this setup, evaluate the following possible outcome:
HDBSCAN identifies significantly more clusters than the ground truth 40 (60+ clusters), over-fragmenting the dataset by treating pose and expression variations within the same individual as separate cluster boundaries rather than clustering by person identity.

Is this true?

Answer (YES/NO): YES